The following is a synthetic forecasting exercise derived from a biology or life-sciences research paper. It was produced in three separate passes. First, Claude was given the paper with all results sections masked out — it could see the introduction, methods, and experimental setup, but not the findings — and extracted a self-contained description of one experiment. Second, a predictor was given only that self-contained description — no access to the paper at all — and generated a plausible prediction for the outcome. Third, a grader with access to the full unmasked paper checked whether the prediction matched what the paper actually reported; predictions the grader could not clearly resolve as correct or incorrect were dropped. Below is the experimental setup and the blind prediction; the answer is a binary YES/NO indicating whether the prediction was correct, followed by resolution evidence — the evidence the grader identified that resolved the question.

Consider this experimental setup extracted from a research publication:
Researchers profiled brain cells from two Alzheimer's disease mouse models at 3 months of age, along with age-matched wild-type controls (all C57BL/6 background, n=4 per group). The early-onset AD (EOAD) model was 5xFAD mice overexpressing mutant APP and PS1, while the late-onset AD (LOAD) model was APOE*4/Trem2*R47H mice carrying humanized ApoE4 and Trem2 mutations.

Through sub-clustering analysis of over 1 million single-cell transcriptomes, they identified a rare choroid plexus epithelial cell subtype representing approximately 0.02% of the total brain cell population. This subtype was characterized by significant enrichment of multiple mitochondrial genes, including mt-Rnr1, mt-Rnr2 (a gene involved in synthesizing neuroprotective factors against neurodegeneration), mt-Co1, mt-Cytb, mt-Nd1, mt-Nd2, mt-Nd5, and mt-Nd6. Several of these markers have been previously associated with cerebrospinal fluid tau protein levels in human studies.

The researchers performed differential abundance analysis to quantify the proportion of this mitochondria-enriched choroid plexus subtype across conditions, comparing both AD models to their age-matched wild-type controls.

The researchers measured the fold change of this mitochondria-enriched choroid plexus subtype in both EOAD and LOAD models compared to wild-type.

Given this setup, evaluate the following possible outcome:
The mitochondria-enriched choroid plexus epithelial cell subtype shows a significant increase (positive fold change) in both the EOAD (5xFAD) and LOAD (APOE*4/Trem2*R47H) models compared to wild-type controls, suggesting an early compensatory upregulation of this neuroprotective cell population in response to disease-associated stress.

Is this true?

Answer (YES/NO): NO